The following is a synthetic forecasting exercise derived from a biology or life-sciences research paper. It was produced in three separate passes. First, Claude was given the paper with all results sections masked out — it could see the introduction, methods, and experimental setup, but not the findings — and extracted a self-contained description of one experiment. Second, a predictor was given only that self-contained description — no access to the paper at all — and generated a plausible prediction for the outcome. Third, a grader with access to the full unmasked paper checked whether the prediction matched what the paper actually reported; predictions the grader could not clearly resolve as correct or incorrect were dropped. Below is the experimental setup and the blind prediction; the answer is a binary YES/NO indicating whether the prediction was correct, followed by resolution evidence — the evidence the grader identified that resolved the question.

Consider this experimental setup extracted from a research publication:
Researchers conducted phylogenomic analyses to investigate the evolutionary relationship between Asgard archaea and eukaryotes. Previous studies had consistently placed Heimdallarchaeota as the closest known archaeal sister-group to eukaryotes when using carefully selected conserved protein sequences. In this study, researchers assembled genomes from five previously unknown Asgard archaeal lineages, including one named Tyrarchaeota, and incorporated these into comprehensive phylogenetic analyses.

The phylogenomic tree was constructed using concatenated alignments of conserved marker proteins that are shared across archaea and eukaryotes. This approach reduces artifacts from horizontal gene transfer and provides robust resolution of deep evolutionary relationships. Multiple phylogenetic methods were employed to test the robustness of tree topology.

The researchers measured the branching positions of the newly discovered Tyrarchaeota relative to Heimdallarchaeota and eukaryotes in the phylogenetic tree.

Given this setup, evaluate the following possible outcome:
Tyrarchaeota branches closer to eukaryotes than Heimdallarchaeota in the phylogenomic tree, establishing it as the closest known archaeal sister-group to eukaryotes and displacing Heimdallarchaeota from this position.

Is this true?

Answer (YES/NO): NO